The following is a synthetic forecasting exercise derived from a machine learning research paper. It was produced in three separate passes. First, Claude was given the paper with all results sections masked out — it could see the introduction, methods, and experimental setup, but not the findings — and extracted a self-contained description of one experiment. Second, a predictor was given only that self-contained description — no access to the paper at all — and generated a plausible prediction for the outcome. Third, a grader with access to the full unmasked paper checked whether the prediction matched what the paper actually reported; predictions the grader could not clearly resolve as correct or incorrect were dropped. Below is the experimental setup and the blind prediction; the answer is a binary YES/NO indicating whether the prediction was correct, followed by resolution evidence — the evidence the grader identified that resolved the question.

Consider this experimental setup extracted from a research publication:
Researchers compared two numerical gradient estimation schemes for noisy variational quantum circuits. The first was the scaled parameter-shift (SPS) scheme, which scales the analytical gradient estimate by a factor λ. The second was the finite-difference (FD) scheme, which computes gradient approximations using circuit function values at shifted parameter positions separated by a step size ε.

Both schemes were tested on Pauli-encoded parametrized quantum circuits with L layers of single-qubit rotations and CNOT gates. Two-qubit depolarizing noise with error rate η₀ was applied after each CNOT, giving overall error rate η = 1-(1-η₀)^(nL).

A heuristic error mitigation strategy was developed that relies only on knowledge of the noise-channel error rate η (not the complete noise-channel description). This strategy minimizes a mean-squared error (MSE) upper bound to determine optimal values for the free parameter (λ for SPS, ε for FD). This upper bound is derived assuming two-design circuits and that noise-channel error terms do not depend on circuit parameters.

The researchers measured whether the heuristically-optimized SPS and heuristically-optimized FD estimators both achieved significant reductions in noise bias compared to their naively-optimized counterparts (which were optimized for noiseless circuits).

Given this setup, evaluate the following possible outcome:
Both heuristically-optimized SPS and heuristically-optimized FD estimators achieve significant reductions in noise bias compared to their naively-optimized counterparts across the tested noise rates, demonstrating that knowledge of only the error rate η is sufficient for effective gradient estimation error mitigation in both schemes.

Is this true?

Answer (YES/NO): NO